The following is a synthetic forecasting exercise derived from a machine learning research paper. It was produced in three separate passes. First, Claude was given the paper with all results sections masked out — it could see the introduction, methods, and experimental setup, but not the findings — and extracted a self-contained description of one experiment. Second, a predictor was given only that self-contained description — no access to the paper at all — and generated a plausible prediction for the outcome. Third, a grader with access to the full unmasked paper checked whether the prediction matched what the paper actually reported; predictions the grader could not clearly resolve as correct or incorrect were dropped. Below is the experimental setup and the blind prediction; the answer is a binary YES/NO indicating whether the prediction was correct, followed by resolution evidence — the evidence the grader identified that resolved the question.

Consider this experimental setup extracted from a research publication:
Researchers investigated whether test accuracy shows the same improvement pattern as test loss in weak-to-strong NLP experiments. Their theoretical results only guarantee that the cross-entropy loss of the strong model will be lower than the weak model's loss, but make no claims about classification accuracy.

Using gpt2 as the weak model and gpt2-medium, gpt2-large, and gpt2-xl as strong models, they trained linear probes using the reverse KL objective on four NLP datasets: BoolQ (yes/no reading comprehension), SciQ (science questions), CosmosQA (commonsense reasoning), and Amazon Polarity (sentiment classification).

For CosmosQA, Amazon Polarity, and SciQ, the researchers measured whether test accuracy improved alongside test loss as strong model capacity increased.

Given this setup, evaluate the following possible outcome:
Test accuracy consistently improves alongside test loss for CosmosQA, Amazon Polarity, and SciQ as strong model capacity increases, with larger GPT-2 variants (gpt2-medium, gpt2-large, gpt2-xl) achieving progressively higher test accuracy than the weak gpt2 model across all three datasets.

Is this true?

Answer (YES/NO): NO